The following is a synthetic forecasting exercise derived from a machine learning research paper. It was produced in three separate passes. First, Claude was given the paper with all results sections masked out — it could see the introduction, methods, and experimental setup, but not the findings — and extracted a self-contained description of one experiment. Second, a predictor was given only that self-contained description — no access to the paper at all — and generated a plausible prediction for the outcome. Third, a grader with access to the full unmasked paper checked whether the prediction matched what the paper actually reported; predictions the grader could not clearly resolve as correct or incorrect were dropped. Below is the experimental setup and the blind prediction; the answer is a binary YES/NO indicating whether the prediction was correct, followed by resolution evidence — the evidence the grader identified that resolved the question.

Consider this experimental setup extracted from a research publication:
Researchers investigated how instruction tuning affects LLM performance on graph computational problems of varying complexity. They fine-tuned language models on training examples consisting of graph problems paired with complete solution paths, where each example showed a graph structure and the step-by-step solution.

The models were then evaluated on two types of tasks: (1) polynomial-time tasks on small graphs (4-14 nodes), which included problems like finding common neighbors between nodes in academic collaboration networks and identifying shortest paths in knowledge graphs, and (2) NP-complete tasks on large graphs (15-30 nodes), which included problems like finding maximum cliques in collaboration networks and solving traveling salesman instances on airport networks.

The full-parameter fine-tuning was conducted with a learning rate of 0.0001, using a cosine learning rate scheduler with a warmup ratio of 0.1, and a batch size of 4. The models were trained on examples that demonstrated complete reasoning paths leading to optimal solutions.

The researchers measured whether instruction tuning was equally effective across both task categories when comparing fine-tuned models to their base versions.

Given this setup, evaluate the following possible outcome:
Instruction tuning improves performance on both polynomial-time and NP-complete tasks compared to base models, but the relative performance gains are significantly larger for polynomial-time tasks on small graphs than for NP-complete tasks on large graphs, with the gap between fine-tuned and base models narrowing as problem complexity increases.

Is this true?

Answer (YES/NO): YES